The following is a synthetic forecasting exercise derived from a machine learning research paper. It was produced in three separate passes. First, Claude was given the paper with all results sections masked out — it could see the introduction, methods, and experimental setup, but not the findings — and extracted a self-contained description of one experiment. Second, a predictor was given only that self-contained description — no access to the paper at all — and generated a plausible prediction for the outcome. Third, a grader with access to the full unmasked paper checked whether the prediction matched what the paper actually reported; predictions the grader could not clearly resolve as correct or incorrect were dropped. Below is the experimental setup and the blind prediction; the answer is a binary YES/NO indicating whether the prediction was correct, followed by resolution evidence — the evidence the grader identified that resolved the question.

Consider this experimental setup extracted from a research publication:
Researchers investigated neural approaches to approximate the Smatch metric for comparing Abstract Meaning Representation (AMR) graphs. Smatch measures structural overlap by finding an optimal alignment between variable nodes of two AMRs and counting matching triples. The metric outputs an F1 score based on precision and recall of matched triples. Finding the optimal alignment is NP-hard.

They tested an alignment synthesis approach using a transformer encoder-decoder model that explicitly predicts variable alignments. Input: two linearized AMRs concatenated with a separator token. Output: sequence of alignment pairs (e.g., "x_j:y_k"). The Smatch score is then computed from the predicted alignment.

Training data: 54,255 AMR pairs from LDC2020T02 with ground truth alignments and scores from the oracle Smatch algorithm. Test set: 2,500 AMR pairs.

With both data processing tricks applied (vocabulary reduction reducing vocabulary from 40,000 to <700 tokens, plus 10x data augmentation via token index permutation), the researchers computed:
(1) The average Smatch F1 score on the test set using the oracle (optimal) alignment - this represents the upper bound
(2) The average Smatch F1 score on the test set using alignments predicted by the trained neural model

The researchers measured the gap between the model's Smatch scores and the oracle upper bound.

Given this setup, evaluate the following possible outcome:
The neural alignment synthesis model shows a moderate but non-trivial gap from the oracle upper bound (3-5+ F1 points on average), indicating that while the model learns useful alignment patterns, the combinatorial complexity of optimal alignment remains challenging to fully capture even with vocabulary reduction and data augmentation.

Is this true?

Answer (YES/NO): NO